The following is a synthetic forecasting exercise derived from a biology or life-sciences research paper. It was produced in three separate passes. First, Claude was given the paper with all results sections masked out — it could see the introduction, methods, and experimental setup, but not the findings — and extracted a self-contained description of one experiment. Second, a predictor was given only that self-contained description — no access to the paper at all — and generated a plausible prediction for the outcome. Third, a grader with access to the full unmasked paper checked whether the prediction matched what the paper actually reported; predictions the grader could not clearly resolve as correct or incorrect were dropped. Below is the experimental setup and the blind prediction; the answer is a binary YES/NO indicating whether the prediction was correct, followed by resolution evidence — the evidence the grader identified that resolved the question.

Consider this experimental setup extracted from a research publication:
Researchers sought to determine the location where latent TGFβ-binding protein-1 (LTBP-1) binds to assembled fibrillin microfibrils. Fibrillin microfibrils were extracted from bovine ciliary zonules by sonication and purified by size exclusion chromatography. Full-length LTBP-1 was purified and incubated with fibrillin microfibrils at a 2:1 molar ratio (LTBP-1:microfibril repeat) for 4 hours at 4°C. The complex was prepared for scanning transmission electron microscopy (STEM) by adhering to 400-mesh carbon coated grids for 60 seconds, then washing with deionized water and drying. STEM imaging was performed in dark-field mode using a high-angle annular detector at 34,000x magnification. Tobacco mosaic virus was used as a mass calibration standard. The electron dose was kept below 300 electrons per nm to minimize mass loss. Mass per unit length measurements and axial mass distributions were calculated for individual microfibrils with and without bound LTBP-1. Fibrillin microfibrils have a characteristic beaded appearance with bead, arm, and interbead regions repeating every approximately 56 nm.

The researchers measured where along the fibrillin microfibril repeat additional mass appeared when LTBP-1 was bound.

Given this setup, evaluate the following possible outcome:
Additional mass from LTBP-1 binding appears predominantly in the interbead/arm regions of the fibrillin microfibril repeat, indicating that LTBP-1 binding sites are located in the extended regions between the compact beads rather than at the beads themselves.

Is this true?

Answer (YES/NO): NO